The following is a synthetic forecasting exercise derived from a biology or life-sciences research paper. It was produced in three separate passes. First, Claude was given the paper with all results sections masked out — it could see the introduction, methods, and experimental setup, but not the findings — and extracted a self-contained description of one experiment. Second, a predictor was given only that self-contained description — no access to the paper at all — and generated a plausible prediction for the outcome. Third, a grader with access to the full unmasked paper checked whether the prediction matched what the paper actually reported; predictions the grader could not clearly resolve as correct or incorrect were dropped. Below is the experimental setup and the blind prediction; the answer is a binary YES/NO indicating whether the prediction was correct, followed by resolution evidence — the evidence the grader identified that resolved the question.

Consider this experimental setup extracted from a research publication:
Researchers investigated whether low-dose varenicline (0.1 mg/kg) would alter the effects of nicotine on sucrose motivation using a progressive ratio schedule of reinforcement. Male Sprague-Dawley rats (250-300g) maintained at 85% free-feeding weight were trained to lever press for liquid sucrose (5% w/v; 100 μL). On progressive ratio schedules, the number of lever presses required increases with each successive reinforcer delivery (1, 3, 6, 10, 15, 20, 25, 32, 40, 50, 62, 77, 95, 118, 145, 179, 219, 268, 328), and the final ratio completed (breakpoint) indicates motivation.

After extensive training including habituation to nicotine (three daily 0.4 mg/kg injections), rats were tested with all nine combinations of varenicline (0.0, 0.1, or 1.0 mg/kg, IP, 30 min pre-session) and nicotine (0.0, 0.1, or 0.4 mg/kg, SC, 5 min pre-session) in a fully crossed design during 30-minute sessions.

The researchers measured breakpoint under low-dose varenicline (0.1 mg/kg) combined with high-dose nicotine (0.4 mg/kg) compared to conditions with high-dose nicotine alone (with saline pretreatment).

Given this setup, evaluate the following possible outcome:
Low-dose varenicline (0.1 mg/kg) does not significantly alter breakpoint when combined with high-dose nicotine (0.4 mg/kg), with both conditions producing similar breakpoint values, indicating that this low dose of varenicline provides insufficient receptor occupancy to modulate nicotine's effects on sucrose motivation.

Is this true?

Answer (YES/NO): YES